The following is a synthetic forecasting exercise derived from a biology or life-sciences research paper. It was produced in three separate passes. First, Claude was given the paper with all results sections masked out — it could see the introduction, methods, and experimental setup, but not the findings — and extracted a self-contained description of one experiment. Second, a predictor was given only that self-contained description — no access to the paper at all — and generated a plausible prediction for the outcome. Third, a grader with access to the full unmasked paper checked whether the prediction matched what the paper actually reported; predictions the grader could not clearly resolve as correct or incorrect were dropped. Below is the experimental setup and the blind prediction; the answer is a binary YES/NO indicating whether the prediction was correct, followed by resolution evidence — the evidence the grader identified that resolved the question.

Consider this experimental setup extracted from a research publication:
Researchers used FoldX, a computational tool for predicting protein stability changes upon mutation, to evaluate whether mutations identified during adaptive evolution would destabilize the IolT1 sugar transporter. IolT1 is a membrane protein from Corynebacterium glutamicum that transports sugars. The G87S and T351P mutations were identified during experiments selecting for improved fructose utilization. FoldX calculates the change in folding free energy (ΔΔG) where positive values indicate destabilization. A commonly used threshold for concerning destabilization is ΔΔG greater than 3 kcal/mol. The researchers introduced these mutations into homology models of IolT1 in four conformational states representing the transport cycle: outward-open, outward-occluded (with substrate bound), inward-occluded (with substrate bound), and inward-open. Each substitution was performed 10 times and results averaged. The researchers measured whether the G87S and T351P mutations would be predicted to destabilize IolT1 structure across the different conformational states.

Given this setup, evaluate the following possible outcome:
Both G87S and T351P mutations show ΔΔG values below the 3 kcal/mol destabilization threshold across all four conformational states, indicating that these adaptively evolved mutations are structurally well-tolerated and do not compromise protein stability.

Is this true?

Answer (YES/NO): YES